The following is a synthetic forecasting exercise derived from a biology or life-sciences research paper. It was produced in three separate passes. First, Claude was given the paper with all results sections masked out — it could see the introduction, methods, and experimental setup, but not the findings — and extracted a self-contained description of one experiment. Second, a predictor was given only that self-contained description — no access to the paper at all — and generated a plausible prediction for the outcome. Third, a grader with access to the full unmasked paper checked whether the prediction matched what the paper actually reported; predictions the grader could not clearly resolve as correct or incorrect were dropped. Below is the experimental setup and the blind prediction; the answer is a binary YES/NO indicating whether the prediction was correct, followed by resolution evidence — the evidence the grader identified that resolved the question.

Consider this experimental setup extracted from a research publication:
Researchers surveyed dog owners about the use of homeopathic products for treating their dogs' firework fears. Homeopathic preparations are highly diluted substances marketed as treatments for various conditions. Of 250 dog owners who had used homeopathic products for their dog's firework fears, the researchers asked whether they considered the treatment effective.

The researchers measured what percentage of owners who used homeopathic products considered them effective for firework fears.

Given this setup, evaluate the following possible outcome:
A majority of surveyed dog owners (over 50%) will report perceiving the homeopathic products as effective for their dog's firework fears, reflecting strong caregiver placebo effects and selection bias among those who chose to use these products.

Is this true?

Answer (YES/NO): NO